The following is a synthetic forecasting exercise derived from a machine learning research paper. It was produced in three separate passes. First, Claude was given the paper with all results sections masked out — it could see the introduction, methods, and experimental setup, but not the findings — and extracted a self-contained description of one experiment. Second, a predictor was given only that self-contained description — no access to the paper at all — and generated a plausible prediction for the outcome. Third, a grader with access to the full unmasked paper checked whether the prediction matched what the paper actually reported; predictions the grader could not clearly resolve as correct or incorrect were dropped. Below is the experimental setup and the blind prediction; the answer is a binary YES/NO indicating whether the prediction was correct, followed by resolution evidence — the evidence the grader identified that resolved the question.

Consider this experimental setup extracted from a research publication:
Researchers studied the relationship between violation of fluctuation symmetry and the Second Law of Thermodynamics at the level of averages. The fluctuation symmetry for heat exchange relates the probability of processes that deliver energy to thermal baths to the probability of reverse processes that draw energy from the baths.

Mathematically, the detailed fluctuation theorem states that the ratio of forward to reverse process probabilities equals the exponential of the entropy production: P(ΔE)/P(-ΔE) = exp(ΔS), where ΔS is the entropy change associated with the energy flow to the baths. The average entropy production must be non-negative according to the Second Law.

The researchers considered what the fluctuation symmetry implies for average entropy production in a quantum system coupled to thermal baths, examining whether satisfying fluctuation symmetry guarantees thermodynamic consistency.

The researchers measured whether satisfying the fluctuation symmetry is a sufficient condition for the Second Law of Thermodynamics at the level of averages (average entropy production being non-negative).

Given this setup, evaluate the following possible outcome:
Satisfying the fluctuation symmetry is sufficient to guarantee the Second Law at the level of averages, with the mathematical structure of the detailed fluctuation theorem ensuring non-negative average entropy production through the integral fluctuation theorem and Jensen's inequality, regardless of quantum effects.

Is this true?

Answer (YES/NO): YES